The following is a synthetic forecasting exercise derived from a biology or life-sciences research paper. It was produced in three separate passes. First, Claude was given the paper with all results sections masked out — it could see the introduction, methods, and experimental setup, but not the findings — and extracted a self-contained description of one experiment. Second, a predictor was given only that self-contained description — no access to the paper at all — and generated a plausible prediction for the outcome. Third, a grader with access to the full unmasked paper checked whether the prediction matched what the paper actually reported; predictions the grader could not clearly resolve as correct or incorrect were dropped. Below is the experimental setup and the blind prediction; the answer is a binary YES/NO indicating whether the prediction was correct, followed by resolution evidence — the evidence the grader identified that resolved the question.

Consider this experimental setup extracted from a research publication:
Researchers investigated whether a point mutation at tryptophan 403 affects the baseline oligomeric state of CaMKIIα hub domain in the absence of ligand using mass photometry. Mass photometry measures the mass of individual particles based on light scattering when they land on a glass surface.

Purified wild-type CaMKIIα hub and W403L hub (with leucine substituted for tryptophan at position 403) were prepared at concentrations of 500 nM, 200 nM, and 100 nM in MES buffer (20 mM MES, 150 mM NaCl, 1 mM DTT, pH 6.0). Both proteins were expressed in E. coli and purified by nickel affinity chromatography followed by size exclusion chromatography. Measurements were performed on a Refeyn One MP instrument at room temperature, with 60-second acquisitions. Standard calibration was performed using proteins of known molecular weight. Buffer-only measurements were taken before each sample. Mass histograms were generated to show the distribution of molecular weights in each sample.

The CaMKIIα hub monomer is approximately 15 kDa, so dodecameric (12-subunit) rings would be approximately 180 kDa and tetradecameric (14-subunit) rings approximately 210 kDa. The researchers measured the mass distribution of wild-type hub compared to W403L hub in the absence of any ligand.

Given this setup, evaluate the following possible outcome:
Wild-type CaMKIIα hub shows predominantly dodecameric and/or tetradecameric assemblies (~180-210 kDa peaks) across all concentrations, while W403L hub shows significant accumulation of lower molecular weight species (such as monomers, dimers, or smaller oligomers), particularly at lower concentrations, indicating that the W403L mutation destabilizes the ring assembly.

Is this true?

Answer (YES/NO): NO